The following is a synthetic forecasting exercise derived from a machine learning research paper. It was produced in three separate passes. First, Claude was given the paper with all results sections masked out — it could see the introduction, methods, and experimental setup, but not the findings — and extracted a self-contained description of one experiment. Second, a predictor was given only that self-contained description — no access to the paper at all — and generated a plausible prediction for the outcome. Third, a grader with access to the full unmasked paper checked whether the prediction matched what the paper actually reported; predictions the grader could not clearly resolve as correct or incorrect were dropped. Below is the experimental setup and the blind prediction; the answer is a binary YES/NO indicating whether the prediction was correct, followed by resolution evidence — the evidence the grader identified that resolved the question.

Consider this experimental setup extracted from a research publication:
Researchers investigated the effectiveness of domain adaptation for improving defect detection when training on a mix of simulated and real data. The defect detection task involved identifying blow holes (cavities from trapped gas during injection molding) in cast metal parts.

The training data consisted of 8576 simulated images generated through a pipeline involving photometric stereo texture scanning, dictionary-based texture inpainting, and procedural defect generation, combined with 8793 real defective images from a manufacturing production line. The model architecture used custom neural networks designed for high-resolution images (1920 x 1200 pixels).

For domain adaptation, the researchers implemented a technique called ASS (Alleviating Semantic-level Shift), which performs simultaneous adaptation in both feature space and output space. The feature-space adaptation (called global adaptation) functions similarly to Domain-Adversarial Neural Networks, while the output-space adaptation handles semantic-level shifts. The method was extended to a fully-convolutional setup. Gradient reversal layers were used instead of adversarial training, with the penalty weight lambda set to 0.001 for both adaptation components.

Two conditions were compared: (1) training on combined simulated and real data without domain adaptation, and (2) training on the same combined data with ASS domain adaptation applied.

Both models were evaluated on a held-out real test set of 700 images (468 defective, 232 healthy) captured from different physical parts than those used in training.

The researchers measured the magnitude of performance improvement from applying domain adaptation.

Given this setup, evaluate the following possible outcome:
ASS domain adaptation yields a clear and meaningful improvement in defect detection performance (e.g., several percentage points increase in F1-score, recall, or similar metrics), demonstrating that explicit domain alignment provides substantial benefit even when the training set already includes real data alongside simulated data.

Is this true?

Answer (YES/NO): NO